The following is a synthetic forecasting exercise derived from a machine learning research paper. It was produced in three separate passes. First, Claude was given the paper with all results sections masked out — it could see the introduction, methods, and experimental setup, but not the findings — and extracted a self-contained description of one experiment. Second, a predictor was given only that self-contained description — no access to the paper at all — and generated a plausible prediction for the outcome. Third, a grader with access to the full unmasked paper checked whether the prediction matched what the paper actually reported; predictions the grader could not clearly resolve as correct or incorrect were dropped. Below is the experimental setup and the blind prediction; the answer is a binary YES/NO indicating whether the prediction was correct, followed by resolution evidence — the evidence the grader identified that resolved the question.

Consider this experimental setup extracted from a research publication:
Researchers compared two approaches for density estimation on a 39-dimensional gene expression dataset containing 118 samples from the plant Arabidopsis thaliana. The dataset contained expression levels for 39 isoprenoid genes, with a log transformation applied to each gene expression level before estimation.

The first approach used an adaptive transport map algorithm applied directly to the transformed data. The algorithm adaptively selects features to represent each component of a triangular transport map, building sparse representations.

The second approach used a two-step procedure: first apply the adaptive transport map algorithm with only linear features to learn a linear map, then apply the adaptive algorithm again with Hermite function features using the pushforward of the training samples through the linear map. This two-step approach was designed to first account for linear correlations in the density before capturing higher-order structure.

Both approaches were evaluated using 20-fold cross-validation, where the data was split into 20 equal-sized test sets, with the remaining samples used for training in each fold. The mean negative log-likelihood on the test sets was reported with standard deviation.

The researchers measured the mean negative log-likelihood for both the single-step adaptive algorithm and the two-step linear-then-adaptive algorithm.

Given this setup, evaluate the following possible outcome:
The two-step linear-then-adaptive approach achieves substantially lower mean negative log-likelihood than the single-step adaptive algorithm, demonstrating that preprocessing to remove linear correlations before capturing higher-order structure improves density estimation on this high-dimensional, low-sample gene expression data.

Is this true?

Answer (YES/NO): YES